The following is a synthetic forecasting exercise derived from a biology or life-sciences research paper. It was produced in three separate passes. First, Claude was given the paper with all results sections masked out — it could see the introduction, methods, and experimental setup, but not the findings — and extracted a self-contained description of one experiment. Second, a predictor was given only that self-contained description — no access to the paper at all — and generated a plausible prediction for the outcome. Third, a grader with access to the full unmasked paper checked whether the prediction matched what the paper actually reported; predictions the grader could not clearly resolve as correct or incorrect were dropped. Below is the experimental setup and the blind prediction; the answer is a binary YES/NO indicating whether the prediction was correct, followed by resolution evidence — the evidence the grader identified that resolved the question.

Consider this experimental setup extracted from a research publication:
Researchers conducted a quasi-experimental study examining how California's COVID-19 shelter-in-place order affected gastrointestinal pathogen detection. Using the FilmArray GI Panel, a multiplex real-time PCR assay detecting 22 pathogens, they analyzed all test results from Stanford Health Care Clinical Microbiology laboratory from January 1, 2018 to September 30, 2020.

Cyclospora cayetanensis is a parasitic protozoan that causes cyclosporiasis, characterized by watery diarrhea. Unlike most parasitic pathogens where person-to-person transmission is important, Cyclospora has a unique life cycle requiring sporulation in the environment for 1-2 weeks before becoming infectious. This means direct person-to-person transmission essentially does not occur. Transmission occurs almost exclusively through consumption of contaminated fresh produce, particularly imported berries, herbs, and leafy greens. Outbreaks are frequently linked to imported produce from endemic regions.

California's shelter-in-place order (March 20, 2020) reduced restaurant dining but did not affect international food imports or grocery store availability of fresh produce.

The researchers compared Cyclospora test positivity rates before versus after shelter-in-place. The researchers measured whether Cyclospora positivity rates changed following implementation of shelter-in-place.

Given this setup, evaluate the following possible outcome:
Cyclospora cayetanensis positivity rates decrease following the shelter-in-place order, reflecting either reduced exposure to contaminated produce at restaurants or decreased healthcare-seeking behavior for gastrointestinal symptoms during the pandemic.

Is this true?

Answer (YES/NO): NO